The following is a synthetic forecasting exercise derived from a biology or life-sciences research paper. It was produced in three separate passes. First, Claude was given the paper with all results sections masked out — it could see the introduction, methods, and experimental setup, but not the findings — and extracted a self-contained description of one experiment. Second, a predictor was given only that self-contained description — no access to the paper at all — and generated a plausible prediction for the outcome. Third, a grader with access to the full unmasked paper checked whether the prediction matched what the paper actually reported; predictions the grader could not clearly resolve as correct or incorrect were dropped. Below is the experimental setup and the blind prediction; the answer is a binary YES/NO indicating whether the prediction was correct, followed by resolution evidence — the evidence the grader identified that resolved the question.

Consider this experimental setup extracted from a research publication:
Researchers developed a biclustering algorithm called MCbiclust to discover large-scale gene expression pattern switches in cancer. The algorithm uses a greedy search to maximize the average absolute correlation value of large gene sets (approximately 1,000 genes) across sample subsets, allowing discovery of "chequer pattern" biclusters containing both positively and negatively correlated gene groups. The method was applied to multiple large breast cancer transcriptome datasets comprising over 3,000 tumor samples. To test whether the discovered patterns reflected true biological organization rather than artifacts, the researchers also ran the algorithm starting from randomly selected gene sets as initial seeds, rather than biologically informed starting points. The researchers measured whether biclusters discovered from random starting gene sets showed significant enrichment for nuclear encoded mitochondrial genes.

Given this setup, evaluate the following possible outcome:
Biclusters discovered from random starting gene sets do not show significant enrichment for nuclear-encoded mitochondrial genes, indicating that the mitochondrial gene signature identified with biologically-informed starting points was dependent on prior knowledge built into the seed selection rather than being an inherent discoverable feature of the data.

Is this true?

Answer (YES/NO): NO